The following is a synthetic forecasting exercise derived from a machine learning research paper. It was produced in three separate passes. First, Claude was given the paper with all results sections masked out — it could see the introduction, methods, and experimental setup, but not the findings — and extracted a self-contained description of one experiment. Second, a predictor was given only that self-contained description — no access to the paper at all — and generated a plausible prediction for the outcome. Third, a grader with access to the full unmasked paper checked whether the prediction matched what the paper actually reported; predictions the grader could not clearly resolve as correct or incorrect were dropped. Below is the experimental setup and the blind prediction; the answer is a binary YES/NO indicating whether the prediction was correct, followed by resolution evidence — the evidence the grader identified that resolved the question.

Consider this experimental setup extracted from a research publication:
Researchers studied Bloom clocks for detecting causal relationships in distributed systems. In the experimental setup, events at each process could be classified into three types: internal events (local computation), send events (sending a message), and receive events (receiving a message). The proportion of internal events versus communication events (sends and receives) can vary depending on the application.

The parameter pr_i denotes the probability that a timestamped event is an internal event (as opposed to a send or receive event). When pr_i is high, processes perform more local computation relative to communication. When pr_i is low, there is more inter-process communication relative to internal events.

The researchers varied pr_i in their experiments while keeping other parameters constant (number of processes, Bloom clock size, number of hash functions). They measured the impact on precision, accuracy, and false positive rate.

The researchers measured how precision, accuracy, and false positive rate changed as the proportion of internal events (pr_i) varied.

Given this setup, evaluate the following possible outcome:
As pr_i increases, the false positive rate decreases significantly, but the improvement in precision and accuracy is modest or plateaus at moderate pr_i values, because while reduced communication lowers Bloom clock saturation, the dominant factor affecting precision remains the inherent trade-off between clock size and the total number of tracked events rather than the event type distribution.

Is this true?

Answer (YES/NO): NO